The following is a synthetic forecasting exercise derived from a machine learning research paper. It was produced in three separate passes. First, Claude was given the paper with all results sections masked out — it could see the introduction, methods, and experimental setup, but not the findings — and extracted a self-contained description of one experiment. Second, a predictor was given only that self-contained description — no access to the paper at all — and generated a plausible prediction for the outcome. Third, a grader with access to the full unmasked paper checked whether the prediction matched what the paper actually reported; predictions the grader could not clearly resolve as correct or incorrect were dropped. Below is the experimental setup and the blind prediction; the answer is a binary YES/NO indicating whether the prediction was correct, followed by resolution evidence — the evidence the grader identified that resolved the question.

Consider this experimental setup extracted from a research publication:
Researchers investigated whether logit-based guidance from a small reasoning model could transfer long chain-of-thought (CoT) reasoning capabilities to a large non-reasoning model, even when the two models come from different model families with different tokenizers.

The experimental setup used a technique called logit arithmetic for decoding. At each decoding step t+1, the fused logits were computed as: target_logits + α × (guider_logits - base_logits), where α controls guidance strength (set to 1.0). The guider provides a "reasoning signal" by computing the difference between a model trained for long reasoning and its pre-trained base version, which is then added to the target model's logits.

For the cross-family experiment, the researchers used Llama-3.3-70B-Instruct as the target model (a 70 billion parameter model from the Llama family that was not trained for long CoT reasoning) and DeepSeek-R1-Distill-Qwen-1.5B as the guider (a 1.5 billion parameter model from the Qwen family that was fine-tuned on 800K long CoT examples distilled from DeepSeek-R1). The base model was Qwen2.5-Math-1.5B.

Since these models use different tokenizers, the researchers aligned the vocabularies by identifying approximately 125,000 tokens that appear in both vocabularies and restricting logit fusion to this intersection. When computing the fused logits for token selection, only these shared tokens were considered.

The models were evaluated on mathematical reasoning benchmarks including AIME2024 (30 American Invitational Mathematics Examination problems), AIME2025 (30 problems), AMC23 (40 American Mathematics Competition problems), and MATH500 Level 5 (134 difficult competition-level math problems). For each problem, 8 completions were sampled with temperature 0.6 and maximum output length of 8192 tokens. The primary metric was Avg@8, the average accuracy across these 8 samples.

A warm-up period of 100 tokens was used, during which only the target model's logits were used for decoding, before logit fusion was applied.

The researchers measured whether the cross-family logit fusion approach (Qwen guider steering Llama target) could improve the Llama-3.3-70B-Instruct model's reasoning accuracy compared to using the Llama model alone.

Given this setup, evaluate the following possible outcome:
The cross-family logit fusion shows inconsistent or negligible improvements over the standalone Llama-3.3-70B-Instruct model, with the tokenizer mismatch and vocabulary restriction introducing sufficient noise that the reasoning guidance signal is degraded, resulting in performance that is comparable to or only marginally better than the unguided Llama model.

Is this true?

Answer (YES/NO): NO